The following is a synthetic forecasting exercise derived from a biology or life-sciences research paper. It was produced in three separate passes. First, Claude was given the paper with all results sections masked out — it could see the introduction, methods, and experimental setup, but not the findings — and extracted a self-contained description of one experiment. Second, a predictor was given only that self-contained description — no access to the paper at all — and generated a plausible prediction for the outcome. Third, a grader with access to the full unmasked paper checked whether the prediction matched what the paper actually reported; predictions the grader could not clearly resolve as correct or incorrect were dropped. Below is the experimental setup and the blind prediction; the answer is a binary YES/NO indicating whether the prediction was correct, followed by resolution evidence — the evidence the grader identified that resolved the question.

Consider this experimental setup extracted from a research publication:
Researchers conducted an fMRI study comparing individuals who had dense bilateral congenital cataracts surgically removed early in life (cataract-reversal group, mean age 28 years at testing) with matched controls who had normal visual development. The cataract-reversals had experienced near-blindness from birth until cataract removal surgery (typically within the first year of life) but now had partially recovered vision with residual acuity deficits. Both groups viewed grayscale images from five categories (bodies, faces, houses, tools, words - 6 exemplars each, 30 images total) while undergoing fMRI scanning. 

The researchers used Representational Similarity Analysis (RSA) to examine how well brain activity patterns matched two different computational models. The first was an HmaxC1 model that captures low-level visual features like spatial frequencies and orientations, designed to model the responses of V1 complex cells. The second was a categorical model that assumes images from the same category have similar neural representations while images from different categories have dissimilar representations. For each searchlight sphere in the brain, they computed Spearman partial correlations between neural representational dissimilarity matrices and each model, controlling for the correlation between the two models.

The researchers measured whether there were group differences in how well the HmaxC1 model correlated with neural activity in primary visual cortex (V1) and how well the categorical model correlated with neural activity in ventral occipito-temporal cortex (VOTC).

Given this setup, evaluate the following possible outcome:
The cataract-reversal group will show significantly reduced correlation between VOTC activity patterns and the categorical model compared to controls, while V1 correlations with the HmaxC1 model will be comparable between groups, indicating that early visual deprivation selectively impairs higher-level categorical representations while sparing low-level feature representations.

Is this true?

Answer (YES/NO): NO